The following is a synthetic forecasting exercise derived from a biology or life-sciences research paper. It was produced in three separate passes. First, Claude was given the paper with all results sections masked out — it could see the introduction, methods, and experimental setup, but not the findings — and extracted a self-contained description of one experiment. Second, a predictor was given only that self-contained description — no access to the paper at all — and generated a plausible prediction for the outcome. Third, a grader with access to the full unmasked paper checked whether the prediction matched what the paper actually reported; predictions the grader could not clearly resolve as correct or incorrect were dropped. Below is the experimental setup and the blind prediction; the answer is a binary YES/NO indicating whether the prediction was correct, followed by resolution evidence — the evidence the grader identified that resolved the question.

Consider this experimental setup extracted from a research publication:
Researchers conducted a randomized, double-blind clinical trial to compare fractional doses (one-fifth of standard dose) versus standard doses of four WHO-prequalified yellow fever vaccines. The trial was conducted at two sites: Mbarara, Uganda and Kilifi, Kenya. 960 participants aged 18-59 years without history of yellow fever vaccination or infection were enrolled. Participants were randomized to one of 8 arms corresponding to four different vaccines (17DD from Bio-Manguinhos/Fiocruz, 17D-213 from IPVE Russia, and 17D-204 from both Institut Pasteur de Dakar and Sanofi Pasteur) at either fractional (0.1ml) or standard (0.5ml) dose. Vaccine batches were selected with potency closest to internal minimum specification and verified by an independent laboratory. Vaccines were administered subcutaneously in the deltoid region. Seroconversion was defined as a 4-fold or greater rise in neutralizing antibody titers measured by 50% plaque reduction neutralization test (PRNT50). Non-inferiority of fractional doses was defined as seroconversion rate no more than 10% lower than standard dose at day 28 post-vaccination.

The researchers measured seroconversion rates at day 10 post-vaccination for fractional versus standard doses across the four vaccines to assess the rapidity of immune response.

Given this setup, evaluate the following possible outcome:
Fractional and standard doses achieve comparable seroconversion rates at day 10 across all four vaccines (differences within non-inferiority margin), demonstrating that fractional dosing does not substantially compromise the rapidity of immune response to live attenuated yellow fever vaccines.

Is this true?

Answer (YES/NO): NO